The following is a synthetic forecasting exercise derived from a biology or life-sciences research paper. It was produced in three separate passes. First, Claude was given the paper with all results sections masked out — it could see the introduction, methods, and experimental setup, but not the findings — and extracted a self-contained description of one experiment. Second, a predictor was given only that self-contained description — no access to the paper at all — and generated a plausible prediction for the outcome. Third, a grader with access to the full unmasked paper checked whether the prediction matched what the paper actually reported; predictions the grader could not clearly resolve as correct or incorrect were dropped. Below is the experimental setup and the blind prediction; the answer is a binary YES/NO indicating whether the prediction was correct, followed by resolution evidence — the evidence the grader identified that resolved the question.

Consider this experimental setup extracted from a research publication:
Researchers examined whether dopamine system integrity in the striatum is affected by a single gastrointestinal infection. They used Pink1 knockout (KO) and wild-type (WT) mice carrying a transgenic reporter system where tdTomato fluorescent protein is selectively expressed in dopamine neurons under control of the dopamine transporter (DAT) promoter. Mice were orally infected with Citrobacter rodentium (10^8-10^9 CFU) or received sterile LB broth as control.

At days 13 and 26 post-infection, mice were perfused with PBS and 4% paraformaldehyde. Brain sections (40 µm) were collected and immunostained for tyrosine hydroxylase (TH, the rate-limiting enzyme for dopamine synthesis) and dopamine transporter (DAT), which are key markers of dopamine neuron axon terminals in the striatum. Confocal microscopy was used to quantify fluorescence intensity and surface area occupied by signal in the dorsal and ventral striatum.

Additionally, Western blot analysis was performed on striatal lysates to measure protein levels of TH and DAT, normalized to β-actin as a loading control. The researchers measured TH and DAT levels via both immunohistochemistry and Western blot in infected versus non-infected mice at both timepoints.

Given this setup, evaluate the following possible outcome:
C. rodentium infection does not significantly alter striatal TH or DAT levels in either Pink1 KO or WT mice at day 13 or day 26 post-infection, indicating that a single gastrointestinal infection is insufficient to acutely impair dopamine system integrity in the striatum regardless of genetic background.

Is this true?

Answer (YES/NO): YES